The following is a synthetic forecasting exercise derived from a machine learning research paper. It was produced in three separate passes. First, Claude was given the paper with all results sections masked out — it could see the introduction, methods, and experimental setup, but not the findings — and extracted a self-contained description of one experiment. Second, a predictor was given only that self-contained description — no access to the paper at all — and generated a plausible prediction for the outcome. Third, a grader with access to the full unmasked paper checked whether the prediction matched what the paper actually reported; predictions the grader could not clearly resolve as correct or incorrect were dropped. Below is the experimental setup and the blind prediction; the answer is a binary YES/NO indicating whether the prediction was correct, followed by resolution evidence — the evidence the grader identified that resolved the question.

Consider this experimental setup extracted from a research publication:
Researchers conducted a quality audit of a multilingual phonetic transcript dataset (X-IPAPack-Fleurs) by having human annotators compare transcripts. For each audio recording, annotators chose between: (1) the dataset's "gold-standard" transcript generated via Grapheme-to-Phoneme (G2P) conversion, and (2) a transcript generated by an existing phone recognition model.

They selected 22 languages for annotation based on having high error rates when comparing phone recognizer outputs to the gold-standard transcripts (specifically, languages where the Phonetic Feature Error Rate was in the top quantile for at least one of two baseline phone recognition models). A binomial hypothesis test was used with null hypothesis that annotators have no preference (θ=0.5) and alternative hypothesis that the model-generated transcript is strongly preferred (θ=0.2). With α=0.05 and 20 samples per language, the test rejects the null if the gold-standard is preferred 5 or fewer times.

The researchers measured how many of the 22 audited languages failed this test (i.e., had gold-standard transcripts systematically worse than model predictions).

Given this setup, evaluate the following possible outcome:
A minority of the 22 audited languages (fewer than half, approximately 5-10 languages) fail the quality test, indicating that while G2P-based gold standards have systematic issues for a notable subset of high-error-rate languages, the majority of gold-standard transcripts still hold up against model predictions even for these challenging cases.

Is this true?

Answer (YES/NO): YES